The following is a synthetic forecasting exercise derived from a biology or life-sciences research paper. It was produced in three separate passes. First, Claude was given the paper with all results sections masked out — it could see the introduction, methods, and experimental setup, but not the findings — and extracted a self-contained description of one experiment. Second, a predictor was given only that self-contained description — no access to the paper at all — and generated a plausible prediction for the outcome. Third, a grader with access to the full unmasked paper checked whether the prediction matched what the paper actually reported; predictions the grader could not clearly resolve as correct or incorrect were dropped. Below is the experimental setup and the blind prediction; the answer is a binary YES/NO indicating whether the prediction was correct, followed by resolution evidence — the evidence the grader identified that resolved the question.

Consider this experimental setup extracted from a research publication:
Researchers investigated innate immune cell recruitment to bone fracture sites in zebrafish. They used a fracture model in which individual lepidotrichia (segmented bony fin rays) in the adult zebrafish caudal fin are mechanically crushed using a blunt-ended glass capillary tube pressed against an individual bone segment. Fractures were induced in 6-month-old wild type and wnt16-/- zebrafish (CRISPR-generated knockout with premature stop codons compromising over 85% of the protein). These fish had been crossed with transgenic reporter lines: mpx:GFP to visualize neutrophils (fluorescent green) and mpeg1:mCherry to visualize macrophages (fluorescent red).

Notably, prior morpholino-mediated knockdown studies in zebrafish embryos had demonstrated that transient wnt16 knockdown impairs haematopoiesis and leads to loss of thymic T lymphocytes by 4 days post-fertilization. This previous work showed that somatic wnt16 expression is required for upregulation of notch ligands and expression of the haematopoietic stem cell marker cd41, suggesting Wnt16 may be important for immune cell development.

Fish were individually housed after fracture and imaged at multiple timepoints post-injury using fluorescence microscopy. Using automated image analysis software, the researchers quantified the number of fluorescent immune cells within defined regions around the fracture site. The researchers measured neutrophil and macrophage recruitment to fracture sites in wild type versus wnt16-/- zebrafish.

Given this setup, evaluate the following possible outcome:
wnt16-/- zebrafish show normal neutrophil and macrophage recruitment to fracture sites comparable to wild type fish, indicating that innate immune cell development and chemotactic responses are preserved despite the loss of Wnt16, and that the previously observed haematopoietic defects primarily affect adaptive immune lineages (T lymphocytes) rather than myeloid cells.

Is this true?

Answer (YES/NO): YES